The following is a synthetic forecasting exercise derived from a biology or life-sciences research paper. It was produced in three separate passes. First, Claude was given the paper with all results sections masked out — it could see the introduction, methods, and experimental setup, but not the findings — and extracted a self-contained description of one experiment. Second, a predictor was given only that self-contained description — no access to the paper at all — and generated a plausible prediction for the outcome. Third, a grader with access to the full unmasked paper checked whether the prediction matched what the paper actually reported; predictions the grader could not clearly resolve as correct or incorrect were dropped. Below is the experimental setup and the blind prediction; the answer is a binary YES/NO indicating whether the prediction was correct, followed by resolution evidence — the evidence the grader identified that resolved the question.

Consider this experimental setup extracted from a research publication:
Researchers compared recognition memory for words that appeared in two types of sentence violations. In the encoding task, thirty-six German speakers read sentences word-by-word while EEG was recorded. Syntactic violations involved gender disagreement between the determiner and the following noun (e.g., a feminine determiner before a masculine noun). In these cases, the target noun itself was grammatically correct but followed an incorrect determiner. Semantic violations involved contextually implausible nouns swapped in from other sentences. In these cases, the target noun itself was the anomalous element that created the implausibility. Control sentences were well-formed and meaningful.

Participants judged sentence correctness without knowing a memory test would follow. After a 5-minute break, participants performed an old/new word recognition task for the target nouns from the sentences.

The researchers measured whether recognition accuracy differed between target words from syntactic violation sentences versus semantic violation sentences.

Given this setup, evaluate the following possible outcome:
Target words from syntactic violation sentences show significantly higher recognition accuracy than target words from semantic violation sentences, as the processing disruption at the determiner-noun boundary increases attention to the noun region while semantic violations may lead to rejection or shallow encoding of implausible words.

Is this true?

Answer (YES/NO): NO